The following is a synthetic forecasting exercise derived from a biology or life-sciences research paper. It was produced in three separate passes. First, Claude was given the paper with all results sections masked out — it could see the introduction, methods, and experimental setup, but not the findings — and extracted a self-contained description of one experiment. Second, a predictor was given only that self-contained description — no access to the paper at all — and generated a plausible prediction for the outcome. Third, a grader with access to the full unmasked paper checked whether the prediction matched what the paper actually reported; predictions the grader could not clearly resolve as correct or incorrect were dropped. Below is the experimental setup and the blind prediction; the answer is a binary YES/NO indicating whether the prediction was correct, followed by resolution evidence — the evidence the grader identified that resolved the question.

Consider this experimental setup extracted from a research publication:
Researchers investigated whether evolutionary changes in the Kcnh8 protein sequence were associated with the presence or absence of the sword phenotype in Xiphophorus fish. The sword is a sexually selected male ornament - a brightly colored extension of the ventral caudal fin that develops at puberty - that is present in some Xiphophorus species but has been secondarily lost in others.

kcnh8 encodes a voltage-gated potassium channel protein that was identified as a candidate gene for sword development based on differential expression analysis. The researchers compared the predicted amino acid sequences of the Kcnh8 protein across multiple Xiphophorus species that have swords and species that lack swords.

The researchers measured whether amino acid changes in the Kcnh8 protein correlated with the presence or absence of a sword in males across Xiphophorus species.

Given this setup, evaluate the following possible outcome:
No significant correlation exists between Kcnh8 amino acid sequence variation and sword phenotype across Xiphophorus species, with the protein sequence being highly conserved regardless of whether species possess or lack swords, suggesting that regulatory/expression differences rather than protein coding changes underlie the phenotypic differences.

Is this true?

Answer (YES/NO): YES